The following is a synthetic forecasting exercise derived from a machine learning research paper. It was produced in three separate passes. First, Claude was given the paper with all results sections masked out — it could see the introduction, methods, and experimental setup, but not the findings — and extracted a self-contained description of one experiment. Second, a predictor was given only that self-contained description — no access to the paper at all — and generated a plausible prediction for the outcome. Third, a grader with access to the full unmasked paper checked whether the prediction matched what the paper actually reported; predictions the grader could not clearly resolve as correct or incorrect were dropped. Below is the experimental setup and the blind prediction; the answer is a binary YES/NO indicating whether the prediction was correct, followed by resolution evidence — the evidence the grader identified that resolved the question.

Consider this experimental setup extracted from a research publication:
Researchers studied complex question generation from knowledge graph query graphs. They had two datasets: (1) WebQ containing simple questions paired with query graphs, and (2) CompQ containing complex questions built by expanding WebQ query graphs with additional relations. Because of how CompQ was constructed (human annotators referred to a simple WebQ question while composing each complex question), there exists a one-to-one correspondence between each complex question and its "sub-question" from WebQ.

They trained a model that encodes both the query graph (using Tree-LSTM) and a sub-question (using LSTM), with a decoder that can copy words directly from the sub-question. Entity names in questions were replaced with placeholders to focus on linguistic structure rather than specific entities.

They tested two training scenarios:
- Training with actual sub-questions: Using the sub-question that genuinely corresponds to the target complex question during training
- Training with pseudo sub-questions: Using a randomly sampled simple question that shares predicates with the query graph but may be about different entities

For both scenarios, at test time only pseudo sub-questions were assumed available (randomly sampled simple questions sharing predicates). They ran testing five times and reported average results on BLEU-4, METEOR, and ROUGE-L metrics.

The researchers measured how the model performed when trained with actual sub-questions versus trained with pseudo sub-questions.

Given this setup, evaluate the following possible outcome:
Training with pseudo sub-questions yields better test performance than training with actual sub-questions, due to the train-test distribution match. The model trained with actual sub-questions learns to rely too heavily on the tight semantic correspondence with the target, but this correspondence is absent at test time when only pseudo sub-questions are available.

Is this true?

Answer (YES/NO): NO